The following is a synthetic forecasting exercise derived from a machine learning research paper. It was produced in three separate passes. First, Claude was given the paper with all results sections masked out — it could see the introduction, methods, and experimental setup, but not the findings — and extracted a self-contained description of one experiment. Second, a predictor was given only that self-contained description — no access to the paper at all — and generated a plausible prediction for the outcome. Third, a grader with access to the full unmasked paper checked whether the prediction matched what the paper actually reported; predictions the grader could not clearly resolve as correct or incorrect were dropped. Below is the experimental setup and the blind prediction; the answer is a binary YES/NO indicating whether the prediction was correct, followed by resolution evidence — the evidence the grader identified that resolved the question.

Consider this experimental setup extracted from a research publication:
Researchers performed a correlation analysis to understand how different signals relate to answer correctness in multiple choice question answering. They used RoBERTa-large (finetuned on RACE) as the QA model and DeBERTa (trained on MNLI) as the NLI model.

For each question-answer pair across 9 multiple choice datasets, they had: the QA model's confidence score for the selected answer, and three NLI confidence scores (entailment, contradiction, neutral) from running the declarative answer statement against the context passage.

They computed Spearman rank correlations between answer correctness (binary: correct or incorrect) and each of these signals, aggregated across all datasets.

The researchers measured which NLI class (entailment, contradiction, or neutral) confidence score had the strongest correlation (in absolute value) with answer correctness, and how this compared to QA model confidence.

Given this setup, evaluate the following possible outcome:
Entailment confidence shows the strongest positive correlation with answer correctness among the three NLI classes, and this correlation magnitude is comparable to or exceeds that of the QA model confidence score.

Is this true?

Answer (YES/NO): NO